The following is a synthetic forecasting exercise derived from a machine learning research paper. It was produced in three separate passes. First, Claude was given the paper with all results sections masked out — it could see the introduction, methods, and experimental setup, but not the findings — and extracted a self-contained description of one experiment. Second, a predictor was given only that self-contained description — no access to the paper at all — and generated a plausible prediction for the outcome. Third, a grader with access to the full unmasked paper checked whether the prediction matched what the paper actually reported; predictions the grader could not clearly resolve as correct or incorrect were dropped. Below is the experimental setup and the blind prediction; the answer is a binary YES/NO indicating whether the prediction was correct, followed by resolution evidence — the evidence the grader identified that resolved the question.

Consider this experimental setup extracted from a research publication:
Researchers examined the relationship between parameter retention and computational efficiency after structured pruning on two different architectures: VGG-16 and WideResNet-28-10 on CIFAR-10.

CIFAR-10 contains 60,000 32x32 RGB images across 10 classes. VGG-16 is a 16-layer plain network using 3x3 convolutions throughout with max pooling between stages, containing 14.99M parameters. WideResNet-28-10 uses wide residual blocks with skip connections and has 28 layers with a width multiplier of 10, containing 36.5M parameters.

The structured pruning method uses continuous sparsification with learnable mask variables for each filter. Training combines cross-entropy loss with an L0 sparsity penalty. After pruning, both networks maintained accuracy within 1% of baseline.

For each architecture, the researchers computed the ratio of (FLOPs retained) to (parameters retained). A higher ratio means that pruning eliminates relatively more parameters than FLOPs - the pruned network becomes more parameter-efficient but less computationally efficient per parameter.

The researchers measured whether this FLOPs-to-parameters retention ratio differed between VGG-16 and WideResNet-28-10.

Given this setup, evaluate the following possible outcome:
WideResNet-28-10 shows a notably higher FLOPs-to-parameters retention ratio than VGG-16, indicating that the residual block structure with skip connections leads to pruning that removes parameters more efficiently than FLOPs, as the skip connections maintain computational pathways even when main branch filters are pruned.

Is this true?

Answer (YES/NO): YES